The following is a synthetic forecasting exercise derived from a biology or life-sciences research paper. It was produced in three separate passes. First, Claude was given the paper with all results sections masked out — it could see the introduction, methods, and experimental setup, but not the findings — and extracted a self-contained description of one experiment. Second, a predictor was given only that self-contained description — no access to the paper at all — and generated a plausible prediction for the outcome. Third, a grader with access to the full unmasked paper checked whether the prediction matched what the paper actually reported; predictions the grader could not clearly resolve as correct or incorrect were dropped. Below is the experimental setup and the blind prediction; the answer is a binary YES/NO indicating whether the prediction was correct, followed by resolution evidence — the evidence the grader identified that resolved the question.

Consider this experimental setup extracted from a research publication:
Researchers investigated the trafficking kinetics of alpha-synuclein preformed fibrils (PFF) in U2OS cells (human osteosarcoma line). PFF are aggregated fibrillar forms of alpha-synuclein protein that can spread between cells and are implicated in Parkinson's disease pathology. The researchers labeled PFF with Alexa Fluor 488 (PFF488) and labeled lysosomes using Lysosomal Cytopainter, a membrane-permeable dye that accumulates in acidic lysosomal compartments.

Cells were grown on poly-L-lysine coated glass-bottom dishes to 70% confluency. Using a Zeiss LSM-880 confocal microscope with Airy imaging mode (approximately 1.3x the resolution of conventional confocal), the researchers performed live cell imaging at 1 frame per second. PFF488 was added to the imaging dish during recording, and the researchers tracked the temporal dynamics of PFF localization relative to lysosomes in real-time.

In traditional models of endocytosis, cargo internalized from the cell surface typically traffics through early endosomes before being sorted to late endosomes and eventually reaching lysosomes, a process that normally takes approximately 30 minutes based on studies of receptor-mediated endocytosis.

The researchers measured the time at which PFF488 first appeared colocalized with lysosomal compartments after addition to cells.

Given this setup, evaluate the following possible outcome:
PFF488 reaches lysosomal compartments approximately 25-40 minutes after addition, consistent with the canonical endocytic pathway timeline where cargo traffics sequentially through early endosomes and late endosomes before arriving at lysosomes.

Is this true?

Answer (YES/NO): NO